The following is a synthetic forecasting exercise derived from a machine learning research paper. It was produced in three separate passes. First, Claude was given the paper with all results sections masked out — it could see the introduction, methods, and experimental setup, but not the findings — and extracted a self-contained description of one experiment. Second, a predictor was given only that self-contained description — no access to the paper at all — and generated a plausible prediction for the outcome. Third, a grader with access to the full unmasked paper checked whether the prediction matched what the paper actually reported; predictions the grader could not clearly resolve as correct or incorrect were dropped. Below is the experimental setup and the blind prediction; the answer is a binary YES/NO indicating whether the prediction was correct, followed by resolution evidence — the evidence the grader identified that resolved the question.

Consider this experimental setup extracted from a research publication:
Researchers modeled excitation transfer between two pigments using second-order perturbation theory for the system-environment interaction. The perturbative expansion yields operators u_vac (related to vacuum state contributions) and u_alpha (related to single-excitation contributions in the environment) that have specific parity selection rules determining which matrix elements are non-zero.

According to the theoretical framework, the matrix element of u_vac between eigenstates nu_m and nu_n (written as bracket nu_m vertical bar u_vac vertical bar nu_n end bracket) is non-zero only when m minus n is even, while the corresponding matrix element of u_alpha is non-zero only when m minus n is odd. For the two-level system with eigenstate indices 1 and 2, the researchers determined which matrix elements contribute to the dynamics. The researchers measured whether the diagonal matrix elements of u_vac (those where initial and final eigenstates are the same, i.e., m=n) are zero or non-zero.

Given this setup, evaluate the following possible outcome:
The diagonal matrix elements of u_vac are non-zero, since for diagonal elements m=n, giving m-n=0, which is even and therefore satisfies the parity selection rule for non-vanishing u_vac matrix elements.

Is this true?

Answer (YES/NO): YES